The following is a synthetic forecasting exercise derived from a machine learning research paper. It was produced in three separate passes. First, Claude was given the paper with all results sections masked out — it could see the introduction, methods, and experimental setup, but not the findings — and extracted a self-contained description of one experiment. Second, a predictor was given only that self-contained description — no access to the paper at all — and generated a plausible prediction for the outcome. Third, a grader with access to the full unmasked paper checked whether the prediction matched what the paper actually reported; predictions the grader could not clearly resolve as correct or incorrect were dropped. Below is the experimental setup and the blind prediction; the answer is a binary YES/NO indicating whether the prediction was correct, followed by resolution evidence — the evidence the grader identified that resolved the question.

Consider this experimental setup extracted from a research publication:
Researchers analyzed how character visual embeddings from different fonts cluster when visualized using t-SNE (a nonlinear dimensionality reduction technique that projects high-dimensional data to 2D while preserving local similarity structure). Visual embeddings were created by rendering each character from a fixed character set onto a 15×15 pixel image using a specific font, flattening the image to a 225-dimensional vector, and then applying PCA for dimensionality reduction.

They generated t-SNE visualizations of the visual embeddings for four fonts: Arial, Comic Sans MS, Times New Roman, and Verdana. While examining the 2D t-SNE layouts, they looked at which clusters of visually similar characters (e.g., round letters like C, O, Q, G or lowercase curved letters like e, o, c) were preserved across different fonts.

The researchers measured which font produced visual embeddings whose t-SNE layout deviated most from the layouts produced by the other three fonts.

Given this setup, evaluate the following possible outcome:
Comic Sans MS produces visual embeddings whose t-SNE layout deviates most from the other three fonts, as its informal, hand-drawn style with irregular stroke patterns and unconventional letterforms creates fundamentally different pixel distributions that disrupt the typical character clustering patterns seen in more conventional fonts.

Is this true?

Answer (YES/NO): YES